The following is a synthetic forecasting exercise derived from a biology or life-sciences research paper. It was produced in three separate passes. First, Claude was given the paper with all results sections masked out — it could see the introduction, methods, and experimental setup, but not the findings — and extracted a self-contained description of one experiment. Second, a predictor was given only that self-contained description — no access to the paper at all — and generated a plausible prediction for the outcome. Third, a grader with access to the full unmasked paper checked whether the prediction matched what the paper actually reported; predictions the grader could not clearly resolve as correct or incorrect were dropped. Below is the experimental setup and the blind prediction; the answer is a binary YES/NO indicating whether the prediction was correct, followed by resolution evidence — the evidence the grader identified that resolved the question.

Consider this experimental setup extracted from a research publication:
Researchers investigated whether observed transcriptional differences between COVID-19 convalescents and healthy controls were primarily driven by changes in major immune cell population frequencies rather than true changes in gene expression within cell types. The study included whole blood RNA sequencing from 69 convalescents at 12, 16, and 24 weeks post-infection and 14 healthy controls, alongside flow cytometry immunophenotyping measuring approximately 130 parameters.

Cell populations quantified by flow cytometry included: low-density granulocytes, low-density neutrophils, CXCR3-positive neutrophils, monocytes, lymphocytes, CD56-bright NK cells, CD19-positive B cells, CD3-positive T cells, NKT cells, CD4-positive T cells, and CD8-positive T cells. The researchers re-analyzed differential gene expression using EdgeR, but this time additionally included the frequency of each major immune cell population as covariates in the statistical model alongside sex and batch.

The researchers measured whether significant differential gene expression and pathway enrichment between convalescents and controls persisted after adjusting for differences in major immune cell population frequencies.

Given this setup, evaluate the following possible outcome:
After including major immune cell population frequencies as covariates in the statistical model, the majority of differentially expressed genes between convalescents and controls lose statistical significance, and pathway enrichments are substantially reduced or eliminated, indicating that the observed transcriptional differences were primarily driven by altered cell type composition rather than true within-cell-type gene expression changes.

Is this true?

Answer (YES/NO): NO